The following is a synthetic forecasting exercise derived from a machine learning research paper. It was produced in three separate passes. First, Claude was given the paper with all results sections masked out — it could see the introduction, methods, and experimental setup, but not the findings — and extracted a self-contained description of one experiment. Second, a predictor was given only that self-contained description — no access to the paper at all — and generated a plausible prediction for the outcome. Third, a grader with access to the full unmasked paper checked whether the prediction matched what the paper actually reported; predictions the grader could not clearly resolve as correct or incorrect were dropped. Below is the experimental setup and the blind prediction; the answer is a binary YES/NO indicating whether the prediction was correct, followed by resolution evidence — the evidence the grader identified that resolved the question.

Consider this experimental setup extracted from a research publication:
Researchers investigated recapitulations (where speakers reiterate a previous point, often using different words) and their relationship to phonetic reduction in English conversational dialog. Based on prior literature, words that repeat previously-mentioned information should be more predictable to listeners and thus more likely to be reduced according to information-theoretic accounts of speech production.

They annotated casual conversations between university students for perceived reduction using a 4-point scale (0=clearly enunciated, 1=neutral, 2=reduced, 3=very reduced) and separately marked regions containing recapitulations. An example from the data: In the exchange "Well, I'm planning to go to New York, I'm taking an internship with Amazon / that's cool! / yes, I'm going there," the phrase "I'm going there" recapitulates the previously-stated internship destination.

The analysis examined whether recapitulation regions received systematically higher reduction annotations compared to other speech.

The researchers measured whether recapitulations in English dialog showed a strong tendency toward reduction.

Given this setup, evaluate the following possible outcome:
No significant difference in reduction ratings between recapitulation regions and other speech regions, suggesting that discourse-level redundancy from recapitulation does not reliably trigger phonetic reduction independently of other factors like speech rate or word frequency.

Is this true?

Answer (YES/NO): YES